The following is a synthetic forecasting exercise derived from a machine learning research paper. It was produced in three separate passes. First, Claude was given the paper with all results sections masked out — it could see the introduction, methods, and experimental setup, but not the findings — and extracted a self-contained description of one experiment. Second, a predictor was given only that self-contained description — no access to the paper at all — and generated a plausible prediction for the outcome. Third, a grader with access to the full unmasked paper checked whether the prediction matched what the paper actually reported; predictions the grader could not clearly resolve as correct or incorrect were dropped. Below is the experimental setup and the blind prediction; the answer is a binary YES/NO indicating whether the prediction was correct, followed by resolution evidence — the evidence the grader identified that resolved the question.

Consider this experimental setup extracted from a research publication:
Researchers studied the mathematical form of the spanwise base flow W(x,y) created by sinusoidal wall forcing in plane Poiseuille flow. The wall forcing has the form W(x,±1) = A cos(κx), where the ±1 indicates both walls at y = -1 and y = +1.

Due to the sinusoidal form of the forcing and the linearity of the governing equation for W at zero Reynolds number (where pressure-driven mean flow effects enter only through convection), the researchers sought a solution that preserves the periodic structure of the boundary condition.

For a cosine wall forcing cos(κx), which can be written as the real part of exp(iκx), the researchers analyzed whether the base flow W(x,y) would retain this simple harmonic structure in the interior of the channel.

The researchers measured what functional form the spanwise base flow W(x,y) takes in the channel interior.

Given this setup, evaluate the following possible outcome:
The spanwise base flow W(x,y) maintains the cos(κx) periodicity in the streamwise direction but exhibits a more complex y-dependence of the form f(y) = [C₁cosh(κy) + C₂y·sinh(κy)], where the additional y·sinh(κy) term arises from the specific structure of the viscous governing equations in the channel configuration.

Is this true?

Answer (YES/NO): NO